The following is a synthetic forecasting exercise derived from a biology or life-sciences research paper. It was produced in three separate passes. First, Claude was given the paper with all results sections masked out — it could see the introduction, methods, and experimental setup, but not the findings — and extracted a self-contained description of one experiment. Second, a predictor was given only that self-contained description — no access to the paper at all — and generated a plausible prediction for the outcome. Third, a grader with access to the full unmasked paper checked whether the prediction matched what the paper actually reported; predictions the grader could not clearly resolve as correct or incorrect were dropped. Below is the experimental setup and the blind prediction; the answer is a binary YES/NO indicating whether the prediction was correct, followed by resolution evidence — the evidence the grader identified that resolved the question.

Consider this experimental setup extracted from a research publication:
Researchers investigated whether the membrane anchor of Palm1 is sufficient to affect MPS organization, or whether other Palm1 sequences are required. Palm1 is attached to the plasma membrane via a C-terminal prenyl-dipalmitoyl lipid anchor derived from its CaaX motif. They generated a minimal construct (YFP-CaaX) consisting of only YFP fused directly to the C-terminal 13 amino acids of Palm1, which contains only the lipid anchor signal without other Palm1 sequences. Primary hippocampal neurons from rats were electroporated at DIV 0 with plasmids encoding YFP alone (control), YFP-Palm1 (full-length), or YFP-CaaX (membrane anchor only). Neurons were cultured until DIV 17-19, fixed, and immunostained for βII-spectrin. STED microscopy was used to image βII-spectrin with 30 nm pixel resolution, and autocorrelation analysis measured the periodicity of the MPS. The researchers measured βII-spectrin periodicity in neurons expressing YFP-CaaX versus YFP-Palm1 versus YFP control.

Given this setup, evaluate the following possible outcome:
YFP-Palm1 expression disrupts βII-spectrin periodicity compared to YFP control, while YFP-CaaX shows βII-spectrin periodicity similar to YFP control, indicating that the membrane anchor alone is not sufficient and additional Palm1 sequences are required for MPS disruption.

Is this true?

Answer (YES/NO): NO